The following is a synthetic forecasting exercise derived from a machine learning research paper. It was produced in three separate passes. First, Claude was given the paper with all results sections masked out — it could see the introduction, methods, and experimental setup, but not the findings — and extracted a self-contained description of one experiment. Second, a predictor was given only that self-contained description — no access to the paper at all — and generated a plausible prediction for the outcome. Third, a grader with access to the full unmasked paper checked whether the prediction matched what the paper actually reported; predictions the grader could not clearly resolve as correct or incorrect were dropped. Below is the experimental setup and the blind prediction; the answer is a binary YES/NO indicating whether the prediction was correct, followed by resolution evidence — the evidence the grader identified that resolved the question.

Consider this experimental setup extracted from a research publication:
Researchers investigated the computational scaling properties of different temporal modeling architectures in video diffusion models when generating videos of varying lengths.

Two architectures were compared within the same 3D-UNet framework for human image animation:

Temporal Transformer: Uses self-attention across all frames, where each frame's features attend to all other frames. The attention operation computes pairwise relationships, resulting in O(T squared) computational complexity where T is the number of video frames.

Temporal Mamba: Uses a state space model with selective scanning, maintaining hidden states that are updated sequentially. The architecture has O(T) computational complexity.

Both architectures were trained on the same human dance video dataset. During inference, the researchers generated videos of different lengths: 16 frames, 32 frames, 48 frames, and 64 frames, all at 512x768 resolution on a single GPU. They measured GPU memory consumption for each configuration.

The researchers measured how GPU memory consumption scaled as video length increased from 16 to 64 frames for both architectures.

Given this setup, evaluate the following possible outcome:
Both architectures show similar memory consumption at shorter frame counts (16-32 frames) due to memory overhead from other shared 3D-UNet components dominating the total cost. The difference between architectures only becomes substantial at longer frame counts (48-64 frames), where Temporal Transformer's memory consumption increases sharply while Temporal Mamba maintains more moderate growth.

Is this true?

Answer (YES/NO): NO